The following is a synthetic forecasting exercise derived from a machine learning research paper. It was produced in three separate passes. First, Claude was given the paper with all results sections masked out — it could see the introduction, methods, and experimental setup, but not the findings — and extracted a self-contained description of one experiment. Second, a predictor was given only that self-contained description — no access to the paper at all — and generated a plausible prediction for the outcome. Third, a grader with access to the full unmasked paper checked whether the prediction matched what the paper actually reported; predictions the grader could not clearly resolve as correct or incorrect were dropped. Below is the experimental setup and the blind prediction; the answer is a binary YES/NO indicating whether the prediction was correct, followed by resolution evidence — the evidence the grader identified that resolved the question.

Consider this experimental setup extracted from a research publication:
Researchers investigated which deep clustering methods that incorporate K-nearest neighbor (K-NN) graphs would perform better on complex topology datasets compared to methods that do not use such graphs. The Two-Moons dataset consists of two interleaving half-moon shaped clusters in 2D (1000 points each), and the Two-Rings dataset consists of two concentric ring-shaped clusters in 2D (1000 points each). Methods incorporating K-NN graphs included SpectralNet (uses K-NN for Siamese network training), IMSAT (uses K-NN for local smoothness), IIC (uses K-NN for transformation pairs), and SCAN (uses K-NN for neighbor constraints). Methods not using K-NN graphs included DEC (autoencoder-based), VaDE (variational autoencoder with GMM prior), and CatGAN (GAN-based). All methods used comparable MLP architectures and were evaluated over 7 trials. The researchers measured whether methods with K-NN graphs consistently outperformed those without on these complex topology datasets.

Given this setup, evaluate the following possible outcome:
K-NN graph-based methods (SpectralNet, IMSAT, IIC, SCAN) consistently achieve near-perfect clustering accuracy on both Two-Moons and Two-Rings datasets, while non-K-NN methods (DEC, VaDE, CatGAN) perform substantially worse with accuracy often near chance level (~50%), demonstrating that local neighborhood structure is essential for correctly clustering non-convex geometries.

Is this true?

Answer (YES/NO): NO